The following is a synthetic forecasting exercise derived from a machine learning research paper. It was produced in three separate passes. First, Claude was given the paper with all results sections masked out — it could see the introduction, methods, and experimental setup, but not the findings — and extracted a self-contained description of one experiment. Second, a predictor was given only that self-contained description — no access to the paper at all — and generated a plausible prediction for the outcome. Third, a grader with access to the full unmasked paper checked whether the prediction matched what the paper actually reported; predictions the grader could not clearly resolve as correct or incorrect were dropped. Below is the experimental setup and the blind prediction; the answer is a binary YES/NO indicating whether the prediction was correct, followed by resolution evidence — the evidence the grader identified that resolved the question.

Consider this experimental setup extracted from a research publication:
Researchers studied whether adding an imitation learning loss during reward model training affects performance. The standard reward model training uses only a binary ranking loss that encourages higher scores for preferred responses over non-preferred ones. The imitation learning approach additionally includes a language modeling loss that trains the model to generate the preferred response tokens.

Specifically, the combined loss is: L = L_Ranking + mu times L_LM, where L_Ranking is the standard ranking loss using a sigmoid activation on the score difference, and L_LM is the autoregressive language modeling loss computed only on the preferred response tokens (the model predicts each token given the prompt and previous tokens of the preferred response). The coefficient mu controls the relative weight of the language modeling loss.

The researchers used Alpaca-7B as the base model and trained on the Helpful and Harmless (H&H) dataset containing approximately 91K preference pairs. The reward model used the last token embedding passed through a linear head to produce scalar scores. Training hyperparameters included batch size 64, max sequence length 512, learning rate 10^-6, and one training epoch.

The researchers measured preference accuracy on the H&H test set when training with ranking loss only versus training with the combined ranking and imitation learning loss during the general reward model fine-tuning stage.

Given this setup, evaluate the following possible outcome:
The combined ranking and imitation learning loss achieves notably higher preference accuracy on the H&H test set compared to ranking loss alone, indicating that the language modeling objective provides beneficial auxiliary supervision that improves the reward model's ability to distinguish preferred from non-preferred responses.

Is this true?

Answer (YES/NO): NO